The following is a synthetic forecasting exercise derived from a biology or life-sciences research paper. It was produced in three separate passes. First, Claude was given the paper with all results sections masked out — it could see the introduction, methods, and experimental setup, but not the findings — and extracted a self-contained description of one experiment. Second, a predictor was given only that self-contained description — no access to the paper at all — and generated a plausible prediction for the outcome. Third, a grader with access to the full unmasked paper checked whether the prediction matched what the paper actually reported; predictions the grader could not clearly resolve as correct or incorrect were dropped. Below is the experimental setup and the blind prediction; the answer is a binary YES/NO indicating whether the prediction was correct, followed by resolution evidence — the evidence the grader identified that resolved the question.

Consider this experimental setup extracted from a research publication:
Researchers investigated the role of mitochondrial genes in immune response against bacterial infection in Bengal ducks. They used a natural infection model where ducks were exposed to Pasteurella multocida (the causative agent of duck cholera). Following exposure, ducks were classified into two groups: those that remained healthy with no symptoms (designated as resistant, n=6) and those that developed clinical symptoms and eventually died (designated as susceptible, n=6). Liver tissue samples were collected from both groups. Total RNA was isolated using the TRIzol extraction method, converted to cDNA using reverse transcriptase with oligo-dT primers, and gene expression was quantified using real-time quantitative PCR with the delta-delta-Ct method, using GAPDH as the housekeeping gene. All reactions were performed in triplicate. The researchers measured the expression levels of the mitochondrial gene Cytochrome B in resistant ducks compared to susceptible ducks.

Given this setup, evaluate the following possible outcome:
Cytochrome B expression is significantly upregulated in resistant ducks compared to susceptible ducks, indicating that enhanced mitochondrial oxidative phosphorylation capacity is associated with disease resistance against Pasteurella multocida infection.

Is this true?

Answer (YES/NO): NO